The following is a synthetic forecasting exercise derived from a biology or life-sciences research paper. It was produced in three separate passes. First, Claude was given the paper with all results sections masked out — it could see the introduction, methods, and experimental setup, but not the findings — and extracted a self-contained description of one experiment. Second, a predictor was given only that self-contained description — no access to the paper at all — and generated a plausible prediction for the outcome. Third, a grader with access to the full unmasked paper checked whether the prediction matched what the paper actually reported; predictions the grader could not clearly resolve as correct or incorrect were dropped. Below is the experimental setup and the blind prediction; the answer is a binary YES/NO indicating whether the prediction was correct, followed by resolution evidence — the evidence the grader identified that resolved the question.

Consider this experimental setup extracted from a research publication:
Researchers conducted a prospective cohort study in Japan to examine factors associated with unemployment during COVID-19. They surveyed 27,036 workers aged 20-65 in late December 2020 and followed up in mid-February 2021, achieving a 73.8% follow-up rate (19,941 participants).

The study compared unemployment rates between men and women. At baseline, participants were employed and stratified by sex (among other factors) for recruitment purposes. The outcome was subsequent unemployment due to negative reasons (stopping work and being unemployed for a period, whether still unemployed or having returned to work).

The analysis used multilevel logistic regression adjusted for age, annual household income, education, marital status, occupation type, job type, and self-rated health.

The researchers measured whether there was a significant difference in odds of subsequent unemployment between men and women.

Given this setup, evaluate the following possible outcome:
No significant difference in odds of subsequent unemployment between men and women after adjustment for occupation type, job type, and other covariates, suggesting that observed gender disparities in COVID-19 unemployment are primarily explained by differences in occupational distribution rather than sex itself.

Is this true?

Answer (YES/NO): YES